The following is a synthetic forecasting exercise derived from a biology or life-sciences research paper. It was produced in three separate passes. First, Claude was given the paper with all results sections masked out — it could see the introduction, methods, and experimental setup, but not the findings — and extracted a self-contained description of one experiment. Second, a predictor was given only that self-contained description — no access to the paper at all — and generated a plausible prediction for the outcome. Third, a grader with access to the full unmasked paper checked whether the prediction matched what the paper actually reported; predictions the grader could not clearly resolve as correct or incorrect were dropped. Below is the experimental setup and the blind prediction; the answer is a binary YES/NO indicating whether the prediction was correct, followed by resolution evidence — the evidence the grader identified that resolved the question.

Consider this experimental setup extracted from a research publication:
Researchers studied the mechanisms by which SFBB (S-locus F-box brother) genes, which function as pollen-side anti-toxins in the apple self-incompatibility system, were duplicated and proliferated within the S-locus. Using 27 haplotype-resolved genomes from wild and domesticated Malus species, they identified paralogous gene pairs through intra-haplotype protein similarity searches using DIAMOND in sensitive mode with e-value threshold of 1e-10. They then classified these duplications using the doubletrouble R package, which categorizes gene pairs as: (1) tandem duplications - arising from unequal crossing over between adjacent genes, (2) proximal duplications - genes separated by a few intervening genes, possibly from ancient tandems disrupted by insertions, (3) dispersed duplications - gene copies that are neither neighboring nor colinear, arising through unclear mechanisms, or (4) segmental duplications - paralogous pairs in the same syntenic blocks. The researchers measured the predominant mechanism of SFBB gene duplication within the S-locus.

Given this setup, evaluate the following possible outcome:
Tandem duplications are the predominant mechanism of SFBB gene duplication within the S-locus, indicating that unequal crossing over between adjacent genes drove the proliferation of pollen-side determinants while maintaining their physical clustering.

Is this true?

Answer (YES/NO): YES